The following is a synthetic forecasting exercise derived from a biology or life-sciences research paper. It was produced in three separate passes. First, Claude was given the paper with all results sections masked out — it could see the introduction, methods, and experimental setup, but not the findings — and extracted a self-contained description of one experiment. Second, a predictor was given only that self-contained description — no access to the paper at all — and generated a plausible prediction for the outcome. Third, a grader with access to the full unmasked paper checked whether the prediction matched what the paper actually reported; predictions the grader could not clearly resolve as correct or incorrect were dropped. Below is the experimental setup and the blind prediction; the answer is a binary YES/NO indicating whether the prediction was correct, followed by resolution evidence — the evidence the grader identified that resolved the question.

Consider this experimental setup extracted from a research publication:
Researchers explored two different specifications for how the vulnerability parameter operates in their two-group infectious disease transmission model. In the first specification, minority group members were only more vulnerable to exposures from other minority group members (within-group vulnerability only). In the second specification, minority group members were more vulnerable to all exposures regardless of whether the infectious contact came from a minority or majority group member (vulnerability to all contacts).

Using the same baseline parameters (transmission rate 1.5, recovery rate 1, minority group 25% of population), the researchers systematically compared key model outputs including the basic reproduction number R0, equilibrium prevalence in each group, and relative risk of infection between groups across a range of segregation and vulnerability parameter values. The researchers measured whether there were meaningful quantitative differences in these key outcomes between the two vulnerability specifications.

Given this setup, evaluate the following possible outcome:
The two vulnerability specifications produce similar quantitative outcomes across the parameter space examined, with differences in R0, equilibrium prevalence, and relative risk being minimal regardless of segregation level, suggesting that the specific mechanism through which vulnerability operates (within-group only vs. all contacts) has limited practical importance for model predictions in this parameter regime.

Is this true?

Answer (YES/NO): YES